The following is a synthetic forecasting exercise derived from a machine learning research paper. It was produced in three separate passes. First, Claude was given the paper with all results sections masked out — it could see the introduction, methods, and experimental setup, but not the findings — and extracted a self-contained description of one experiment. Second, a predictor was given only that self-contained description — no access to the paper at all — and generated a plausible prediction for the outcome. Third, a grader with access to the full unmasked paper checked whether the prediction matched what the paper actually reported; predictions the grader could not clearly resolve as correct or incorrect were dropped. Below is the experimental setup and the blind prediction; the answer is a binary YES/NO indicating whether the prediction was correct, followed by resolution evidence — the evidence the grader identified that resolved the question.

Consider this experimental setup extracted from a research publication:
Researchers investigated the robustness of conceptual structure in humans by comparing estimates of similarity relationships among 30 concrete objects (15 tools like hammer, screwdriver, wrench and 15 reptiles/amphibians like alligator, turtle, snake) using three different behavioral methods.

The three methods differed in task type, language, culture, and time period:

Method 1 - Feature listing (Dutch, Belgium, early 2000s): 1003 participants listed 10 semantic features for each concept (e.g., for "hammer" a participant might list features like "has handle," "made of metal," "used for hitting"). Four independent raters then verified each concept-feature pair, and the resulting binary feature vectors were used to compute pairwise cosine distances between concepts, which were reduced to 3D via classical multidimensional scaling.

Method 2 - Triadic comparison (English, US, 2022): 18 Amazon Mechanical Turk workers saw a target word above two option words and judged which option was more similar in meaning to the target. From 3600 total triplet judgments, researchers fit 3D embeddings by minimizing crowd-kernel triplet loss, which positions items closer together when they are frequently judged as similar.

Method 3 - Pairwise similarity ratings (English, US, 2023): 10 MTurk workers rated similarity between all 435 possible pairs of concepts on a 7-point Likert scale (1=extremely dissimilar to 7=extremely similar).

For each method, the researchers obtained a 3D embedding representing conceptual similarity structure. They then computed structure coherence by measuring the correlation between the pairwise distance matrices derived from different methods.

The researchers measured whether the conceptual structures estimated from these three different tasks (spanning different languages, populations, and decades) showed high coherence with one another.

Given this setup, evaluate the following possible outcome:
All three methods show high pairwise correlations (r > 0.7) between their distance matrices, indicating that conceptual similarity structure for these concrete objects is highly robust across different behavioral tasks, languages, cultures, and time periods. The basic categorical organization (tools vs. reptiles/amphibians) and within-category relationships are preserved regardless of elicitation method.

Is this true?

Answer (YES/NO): YES